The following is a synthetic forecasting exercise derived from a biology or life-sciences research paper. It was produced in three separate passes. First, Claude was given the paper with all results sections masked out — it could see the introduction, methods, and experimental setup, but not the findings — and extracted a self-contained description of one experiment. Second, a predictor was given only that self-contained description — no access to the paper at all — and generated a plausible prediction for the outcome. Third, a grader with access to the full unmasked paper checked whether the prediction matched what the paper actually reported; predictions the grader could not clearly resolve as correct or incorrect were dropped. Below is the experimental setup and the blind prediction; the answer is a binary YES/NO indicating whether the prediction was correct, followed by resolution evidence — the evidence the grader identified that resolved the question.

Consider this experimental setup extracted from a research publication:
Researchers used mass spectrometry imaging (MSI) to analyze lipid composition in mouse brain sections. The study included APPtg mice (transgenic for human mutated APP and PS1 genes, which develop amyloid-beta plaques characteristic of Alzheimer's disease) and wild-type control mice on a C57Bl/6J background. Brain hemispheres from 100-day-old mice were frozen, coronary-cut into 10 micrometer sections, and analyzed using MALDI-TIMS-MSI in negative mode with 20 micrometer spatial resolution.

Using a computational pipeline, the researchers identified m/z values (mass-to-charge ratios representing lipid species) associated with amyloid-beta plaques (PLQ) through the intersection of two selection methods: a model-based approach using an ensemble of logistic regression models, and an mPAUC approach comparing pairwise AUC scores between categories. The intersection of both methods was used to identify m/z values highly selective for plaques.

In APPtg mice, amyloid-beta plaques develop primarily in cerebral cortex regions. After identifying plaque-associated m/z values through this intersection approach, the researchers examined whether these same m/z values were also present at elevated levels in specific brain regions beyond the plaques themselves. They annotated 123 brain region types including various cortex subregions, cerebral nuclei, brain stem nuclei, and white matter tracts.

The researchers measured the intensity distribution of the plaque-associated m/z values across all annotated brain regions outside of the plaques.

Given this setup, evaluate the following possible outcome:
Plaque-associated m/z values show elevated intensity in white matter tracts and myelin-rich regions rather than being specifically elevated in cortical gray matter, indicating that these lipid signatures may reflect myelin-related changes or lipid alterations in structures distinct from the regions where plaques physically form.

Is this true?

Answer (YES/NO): NO